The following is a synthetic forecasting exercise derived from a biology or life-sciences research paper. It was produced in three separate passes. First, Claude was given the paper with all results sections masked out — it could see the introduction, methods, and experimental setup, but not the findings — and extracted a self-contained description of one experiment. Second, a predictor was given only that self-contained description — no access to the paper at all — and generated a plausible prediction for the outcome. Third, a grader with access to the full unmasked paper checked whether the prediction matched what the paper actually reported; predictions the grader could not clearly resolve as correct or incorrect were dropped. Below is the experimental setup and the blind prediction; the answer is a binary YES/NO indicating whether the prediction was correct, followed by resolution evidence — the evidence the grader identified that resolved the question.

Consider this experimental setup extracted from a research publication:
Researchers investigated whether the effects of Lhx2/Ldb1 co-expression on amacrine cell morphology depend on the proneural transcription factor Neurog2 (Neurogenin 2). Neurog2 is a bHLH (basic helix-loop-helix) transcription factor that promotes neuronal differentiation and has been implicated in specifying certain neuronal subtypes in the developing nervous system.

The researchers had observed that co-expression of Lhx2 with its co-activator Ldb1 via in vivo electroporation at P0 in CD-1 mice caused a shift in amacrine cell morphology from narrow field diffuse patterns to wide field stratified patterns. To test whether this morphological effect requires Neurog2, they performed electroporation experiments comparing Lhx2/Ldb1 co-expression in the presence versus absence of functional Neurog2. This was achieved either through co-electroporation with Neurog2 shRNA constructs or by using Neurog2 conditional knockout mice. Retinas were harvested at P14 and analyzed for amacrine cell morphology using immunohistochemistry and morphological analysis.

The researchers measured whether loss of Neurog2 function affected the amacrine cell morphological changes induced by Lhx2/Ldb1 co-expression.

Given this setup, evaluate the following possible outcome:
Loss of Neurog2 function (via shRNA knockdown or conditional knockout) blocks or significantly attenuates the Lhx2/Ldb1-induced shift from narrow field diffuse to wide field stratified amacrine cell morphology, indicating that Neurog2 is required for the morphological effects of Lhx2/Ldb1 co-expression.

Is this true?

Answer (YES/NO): YES